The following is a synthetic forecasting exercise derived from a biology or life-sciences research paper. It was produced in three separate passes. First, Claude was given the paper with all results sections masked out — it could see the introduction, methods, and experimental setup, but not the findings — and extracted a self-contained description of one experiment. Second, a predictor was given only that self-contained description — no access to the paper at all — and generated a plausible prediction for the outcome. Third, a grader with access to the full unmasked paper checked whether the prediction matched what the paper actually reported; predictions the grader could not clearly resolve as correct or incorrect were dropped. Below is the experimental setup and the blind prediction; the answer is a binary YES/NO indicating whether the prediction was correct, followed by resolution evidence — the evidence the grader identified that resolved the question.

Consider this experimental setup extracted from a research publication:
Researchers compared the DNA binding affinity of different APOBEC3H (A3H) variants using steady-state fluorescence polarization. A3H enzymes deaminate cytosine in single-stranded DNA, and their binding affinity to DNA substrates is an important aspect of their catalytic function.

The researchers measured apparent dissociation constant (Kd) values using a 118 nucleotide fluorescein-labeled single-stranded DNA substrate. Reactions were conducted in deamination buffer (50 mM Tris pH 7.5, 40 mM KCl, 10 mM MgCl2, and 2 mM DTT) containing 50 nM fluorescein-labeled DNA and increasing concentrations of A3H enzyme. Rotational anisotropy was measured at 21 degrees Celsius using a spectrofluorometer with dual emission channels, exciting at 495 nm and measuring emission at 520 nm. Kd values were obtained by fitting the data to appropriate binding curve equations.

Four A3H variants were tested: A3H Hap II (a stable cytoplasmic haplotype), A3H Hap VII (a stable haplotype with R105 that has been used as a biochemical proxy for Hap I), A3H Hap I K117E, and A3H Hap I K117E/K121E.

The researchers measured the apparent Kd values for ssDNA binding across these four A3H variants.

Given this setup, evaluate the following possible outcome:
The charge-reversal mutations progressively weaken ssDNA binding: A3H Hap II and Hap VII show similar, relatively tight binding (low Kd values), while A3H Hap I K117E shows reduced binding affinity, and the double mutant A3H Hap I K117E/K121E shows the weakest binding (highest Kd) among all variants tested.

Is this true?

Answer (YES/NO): NO